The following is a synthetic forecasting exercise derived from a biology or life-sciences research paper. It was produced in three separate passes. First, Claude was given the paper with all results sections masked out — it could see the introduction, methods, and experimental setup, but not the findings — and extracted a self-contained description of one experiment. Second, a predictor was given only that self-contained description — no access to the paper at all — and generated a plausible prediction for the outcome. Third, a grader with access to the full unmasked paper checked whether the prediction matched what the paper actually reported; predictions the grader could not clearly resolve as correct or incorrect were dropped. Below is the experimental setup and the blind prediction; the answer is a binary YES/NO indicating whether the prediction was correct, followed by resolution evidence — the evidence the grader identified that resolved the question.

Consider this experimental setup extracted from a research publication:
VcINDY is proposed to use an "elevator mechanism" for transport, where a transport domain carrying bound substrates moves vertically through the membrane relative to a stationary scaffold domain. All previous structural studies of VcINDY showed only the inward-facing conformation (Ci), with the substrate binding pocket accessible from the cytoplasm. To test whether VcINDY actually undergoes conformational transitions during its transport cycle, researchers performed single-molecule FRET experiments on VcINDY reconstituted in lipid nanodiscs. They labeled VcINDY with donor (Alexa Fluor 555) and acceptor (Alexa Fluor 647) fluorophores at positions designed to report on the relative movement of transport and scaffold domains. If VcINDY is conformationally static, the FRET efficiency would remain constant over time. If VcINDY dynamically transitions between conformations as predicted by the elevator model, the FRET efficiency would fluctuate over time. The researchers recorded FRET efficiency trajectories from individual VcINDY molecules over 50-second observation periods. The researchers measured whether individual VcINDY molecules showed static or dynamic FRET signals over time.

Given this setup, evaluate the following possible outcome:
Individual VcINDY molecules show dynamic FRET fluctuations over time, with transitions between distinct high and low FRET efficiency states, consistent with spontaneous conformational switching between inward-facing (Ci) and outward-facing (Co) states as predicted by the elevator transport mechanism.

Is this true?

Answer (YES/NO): YES